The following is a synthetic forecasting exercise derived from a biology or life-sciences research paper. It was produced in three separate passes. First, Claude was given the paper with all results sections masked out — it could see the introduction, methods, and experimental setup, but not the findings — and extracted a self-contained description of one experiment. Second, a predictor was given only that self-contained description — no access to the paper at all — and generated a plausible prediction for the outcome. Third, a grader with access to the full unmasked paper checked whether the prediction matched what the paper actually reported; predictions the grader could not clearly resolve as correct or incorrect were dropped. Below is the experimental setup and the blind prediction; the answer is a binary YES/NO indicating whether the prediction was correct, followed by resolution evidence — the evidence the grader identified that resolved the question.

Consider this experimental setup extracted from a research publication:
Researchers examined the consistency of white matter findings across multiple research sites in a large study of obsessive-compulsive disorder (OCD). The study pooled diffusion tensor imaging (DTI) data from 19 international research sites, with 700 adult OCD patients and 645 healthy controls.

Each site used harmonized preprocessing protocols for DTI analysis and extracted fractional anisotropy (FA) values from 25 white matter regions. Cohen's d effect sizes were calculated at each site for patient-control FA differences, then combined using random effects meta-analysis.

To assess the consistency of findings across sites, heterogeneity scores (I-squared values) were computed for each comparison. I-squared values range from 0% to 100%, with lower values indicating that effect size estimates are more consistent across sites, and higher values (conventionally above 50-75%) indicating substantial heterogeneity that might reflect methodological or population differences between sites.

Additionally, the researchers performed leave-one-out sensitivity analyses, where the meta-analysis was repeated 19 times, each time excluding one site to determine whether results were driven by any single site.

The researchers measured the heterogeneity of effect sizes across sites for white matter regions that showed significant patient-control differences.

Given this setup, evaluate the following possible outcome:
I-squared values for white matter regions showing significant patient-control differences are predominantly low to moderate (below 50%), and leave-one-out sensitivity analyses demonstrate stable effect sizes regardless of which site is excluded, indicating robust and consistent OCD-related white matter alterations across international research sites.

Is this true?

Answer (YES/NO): NO